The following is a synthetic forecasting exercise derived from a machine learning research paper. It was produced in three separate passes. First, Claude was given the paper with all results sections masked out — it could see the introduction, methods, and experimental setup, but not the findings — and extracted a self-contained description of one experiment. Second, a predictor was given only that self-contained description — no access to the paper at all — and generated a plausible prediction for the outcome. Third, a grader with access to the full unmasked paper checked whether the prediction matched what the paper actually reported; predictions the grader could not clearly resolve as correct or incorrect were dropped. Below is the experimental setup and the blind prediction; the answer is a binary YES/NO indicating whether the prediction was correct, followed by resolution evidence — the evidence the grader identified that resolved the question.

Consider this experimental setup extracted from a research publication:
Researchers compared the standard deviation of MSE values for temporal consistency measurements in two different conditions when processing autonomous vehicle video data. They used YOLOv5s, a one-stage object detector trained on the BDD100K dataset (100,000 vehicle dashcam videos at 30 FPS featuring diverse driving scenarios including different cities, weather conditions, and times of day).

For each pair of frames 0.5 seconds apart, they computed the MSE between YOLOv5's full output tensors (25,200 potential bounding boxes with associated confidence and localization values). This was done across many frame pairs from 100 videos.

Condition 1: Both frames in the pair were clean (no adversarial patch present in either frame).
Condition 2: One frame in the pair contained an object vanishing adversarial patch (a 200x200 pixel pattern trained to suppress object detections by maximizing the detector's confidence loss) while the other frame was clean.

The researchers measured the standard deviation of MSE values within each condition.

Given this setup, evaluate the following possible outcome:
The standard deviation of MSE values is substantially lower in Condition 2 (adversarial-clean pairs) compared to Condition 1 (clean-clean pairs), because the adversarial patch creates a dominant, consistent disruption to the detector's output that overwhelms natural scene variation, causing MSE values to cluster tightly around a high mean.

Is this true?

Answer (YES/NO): YES